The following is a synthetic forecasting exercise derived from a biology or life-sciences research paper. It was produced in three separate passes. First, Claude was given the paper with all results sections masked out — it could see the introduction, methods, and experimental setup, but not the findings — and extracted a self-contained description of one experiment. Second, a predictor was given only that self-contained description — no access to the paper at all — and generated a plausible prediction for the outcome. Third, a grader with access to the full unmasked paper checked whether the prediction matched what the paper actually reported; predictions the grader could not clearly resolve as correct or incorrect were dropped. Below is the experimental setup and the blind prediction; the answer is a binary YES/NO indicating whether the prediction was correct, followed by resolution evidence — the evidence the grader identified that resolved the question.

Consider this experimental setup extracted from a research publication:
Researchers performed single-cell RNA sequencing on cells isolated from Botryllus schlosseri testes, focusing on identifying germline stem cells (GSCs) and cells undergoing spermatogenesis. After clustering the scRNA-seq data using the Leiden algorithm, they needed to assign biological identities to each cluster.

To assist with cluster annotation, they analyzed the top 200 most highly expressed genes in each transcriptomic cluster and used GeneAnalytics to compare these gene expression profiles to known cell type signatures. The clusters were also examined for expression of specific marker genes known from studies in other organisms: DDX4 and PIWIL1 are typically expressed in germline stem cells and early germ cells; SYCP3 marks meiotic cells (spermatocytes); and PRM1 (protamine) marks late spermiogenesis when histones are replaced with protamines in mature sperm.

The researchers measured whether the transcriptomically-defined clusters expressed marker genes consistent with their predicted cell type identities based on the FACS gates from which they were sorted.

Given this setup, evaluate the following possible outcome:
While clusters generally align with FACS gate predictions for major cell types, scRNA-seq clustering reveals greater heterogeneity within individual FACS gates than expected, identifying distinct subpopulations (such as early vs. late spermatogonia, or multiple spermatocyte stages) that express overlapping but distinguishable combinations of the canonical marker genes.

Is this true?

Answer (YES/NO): NO